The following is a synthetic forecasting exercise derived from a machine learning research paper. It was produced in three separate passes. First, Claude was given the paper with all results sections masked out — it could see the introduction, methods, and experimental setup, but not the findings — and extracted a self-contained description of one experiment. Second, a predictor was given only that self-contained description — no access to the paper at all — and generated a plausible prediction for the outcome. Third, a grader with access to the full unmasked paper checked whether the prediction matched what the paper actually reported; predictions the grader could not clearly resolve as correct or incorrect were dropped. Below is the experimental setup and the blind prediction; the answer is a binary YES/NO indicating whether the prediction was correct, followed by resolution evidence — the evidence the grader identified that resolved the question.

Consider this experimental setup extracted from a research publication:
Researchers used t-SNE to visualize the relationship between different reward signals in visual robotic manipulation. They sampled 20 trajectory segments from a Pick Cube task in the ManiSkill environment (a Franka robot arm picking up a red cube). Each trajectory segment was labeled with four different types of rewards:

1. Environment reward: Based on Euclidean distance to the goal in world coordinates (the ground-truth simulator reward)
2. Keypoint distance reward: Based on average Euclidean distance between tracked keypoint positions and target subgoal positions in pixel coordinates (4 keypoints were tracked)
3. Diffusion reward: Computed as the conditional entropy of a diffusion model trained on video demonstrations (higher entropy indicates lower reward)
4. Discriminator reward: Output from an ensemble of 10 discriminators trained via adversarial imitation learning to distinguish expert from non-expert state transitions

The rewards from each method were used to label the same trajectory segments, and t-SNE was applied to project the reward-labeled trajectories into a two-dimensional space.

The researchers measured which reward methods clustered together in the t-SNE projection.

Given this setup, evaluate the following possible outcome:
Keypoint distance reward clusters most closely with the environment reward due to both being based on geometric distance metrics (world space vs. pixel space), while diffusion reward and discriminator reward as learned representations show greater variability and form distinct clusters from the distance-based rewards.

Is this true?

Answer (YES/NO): NO